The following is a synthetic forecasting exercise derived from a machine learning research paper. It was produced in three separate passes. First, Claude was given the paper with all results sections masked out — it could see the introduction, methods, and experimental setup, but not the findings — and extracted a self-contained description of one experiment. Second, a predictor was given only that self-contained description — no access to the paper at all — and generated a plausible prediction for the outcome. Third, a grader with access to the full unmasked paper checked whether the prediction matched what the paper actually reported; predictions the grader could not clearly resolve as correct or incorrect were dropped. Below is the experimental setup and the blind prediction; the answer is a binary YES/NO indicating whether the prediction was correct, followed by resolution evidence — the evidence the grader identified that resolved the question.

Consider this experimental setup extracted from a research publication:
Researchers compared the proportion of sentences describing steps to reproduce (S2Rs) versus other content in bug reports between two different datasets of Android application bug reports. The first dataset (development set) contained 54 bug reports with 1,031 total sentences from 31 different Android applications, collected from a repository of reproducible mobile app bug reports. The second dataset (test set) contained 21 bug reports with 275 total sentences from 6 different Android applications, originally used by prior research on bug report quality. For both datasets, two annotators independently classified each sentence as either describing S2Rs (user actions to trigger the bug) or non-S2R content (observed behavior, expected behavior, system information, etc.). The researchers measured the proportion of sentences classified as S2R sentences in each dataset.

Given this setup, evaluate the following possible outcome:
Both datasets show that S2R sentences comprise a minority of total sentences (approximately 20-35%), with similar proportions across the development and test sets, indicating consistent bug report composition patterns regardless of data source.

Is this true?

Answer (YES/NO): NO